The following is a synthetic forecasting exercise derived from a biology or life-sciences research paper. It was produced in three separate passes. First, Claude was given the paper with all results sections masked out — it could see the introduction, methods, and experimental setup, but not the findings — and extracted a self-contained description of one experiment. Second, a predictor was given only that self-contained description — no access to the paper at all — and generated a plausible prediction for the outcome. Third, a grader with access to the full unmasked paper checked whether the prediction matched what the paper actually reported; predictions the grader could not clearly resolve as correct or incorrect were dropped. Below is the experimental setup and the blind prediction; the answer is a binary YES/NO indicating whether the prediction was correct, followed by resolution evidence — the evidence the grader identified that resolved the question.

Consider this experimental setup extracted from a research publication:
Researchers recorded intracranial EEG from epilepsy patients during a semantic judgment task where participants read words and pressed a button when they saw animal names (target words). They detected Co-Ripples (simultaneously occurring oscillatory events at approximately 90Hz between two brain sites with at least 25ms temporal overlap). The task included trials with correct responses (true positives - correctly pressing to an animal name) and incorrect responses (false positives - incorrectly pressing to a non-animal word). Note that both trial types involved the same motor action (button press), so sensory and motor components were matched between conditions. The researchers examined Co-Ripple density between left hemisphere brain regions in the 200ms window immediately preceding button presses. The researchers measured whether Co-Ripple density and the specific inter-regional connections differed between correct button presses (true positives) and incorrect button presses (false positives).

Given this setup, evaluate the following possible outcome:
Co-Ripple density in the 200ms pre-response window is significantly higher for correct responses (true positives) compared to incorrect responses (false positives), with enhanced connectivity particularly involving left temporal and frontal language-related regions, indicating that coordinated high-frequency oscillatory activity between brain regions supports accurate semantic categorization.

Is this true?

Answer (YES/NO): NO